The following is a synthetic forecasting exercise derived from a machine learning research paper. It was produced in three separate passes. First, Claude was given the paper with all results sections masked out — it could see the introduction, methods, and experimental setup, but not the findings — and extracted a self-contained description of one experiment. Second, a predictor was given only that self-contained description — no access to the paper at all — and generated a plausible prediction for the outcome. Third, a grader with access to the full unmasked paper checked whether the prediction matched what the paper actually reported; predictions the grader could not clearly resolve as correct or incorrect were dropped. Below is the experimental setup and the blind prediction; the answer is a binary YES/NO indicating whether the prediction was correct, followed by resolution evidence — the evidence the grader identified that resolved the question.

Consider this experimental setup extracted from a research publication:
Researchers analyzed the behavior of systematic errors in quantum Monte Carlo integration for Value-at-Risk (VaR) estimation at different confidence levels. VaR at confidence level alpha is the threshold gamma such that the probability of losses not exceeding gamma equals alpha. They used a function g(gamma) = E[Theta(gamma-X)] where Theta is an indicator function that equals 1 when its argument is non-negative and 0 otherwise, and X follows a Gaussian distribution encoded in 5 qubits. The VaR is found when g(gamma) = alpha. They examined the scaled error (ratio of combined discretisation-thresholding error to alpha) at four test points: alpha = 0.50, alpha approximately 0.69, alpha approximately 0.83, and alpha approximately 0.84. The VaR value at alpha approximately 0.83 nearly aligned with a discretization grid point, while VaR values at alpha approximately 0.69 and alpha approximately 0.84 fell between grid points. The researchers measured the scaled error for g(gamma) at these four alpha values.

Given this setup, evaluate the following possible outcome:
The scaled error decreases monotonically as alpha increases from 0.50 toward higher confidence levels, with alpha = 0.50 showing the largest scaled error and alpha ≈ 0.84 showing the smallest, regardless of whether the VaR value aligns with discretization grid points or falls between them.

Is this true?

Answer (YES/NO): NO